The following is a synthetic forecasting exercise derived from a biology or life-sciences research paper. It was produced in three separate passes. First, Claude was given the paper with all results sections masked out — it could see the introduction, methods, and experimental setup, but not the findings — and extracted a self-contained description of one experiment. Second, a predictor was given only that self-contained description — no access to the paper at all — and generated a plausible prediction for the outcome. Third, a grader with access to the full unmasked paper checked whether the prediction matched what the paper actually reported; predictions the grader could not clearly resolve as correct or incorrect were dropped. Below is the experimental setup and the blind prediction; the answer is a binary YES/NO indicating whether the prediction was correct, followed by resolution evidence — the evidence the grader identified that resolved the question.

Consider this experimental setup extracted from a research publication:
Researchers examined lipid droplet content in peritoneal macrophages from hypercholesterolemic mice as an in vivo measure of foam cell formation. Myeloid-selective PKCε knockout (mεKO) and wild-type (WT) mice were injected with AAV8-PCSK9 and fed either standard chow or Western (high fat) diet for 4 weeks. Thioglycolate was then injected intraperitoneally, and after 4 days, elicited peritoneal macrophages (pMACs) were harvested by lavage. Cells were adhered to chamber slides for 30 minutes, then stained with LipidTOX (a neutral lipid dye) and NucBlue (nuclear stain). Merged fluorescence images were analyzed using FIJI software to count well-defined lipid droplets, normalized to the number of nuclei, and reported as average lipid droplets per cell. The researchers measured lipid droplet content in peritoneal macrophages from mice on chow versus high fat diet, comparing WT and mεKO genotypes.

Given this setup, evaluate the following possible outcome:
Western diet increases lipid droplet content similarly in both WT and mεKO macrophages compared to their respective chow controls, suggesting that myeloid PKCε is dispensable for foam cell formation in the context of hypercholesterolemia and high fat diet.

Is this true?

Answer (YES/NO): NO